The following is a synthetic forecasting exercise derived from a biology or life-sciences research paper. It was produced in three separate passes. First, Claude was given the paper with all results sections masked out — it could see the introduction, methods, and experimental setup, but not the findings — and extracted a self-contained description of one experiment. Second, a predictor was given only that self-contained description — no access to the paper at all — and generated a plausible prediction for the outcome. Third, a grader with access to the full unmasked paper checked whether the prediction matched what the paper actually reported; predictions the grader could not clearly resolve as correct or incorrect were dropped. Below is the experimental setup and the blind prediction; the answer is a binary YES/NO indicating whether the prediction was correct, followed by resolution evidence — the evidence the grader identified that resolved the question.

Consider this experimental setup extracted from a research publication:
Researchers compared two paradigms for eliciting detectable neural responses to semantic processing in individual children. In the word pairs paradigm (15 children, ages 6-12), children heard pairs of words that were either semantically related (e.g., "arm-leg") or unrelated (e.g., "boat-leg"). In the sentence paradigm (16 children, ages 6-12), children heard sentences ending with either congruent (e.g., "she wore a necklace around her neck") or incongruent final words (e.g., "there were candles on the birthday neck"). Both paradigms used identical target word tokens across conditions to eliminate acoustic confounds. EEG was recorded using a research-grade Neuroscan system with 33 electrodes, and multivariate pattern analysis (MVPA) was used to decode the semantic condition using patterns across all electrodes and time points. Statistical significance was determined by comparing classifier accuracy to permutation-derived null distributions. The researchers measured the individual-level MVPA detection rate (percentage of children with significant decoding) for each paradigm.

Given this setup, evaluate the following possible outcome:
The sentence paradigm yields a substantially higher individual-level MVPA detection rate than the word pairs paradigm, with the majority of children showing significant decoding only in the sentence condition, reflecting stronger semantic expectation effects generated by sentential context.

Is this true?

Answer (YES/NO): YES